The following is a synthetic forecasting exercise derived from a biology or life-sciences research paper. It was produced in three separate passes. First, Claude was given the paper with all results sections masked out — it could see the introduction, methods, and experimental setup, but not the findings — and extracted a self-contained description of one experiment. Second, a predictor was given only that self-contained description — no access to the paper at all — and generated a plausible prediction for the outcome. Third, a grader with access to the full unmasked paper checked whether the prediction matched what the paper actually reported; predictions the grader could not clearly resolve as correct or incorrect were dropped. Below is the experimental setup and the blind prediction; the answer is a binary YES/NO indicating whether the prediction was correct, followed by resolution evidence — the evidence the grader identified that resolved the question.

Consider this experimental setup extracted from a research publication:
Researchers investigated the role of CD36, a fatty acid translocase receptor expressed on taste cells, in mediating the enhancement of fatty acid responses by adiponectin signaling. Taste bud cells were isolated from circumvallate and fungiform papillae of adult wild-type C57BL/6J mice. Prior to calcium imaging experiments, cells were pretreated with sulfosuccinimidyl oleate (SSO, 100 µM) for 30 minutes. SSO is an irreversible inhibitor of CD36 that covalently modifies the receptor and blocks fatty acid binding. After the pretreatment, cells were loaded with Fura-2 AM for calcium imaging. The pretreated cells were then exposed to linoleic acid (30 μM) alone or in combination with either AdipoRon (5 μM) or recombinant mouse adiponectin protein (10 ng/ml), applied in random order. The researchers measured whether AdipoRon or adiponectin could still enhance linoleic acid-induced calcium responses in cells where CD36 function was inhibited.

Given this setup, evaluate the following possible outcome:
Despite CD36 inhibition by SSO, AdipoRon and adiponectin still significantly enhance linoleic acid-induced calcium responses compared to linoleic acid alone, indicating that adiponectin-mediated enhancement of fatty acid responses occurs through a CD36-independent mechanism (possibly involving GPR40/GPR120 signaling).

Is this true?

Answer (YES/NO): NO